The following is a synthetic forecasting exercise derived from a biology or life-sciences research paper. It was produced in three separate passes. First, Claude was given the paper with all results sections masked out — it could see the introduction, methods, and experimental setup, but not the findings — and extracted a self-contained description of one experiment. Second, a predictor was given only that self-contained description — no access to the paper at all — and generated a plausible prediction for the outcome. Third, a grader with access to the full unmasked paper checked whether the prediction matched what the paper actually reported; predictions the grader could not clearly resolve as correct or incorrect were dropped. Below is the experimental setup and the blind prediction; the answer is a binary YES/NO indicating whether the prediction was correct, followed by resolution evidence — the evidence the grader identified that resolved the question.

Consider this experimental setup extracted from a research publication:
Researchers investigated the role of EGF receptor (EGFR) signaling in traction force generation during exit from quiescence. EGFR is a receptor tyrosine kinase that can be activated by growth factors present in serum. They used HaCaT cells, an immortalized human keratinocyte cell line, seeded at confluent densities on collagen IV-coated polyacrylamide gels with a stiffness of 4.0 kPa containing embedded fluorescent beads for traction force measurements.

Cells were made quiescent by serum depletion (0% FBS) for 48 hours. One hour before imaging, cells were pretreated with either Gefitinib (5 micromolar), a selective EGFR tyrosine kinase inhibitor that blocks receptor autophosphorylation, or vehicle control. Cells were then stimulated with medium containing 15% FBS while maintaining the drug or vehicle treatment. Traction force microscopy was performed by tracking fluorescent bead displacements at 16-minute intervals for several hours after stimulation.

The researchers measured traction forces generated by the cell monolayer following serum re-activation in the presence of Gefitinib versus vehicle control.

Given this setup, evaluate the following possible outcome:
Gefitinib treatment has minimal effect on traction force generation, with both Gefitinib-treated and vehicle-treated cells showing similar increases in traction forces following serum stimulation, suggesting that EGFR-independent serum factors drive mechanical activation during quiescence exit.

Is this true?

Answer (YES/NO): NO